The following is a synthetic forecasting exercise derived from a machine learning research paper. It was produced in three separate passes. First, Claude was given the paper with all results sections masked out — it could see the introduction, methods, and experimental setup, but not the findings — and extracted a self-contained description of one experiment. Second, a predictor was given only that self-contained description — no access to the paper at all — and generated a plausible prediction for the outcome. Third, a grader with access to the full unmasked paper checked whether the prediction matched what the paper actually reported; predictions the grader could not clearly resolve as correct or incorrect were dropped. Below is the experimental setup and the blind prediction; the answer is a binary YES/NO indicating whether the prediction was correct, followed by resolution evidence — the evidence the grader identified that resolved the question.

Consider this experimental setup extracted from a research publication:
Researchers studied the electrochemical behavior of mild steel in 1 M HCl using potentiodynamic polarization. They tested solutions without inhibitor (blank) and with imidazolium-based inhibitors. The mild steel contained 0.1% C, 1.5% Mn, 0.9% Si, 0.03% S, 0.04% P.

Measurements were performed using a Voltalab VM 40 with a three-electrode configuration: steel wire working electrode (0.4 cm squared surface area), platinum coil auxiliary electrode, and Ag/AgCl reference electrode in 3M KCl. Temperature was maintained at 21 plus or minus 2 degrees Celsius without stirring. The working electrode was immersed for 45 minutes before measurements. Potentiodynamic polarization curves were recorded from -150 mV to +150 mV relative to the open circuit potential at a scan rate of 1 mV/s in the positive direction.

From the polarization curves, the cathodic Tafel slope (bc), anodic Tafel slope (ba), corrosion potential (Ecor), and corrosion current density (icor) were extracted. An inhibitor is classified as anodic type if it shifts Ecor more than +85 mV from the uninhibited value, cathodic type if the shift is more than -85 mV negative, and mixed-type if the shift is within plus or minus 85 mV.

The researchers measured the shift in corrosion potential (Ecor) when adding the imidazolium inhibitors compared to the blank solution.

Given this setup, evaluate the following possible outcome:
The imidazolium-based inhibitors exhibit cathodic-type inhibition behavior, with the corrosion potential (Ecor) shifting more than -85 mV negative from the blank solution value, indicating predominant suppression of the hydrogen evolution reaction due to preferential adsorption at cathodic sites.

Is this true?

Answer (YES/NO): NO